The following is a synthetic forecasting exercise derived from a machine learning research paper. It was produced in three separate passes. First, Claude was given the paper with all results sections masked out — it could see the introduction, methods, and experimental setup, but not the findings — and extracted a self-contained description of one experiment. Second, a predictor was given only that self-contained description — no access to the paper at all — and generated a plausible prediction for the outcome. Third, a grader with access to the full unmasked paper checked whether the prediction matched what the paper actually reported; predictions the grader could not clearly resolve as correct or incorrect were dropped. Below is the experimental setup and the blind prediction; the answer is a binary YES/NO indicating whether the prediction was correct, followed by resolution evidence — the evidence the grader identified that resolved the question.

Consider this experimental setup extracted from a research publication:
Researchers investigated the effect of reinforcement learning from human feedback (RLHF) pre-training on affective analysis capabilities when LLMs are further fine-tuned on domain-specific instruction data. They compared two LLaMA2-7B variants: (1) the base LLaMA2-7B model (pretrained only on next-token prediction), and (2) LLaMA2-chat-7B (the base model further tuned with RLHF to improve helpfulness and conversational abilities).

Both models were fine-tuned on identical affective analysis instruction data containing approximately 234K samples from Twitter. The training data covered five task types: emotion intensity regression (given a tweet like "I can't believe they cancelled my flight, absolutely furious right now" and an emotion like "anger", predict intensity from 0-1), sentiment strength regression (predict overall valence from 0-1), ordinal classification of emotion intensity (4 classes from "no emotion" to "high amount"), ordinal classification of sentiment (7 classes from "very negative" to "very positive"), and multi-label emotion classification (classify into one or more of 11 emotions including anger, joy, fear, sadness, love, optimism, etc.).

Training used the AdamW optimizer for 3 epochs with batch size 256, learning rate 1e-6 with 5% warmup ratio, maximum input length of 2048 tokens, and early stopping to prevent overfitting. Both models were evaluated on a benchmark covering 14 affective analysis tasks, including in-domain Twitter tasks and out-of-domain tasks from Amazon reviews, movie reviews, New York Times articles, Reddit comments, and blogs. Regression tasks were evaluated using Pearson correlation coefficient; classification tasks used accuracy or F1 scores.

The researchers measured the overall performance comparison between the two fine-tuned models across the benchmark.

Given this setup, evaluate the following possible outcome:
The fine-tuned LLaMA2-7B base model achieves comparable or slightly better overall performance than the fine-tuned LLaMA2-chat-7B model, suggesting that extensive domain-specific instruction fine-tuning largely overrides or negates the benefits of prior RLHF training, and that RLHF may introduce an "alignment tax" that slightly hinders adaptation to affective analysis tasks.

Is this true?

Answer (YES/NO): NO